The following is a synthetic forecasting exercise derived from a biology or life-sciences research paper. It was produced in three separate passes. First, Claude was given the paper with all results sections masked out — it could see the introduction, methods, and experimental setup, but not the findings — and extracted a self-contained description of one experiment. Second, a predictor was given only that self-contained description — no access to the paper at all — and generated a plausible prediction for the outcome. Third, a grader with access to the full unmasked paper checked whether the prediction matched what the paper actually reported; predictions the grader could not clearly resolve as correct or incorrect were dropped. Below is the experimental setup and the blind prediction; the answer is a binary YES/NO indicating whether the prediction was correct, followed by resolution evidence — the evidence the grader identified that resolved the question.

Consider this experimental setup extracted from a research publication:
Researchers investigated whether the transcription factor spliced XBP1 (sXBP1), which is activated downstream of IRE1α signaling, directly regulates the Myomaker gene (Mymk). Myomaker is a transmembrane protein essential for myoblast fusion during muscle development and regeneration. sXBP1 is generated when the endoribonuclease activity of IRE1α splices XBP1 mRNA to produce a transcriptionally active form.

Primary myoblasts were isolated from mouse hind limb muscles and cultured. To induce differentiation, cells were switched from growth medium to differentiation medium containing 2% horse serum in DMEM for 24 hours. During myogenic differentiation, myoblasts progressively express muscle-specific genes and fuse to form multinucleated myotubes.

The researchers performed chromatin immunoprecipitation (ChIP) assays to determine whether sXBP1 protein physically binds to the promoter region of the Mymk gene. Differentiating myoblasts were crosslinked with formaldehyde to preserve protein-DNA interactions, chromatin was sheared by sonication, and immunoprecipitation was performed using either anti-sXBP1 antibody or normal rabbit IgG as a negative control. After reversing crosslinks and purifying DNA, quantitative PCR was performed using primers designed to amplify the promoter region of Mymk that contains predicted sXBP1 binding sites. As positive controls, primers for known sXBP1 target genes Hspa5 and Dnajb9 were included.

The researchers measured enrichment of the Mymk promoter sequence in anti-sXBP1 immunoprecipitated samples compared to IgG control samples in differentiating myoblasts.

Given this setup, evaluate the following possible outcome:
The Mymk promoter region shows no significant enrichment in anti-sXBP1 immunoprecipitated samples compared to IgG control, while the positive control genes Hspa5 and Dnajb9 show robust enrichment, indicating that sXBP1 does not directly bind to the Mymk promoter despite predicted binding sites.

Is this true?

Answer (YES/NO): NO